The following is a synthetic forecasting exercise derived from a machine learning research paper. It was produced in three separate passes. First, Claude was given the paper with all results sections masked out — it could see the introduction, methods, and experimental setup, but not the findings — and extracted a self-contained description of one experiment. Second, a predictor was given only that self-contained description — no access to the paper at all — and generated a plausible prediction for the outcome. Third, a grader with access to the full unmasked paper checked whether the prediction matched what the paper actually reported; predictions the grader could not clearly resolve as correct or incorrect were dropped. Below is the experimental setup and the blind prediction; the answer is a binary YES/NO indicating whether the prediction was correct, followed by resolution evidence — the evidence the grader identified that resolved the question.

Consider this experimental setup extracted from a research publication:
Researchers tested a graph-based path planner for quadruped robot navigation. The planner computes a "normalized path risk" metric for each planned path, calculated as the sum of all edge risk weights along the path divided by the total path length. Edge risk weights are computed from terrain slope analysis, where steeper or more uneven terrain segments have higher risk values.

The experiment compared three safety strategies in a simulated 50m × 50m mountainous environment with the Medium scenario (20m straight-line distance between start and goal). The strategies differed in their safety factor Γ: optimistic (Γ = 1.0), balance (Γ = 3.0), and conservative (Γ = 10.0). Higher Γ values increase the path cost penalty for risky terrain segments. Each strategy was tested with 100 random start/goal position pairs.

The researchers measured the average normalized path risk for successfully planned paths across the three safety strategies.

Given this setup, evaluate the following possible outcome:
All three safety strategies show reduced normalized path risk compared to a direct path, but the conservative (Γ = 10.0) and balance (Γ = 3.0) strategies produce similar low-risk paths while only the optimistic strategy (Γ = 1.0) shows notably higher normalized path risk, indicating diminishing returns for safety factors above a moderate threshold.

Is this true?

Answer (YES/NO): NO